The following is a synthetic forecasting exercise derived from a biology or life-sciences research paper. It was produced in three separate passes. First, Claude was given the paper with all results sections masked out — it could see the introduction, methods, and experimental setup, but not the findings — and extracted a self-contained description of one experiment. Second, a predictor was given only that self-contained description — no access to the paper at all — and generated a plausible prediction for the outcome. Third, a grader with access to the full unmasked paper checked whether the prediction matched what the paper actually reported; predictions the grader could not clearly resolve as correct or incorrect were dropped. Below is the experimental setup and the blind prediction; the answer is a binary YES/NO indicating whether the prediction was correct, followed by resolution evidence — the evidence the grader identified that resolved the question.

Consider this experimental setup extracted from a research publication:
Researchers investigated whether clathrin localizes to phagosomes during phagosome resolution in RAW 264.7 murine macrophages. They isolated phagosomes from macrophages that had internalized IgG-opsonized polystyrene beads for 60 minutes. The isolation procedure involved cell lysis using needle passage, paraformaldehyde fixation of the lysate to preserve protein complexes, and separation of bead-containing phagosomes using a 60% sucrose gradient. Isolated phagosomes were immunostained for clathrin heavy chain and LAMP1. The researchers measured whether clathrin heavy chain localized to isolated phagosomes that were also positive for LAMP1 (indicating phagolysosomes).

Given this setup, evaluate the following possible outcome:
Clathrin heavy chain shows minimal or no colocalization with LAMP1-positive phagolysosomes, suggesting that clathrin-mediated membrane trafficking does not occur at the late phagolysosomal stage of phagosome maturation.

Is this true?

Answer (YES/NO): NO